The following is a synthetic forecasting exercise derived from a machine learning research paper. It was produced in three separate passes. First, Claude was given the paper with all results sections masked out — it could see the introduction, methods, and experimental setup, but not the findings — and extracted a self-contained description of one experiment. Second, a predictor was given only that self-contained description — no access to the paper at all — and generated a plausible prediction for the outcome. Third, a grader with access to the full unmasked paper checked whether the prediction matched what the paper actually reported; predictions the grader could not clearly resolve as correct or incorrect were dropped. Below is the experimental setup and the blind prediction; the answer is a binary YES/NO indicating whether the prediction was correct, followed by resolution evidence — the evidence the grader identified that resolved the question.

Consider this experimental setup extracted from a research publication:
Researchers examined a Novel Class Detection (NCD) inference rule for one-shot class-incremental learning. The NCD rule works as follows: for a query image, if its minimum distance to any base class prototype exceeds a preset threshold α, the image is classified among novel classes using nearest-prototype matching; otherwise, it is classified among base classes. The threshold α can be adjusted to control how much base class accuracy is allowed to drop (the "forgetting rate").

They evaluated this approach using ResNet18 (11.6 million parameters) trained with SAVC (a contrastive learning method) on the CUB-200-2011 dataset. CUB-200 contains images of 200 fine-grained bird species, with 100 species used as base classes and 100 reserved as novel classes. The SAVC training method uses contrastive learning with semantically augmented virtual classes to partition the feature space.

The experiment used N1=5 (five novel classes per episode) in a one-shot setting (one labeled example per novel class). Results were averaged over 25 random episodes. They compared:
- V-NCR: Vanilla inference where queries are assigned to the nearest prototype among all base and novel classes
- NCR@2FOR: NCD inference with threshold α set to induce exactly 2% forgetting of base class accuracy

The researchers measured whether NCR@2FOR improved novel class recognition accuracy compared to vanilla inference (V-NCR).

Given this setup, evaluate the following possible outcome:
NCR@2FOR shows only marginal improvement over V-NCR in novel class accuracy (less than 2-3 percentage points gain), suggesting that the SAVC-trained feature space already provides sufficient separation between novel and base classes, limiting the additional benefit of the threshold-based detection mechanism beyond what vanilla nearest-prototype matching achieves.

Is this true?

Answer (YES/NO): NO